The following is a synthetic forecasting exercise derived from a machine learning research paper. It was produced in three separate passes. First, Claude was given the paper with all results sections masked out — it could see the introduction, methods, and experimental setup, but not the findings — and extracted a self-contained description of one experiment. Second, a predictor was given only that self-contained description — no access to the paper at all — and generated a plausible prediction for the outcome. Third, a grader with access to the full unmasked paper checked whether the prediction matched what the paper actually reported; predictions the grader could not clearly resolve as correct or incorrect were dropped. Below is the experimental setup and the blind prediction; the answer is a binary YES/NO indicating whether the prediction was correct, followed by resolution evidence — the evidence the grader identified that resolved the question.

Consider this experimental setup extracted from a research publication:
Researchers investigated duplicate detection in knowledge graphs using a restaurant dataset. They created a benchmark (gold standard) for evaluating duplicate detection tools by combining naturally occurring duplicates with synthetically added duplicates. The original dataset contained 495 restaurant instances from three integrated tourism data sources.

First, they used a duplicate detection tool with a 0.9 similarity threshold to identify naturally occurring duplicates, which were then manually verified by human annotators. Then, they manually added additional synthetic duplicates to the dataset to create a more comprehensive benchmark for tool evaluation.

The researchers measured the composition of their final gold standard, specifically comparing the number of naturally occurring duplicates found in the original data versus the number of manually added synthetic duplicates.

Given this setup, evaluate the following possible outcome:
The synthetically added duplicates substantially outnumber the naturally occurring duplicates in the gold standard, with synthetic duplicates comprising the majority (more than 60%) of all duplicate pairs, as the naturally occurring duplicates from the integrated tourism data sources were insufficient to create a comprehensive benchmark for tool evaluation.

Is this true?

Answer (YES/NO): YES